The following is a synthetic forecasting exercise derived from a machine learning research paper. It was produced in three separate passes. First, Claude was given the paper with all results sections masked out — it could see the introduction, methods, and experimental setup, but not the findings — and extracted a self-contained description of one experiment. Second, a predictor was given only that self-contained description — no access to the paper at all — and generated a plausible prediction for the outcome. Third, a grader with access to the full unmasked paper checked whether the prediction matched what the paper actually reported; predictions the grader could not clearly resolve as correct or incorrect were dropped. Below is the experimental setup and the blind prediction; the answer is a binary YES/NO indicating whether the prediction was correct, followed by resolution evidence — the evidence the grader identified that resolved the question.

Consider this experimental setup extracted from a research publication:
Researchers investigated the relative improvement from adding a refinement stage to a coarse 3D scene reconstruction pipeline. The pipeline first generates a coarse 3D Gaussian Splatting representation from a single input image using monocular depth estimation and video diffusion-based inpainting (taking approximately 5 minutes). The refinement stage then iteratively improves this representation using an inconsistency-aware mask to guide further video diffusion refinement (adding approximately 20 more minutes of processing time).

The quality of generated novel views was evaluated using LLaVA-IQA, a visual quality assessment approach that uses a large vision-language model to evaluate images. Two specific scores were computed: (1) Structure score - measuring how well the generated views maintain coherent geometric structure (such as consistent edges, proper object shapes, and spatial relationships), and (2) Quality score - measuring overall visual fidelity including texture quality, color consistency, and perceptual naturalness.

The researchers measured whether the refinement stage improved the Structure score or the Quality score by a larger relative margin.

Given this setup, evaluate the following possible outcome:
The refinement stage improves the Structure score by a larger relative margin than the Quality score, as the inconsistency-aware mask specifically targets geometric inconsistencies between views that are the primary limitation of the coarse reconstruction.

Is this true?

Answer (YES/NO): YES